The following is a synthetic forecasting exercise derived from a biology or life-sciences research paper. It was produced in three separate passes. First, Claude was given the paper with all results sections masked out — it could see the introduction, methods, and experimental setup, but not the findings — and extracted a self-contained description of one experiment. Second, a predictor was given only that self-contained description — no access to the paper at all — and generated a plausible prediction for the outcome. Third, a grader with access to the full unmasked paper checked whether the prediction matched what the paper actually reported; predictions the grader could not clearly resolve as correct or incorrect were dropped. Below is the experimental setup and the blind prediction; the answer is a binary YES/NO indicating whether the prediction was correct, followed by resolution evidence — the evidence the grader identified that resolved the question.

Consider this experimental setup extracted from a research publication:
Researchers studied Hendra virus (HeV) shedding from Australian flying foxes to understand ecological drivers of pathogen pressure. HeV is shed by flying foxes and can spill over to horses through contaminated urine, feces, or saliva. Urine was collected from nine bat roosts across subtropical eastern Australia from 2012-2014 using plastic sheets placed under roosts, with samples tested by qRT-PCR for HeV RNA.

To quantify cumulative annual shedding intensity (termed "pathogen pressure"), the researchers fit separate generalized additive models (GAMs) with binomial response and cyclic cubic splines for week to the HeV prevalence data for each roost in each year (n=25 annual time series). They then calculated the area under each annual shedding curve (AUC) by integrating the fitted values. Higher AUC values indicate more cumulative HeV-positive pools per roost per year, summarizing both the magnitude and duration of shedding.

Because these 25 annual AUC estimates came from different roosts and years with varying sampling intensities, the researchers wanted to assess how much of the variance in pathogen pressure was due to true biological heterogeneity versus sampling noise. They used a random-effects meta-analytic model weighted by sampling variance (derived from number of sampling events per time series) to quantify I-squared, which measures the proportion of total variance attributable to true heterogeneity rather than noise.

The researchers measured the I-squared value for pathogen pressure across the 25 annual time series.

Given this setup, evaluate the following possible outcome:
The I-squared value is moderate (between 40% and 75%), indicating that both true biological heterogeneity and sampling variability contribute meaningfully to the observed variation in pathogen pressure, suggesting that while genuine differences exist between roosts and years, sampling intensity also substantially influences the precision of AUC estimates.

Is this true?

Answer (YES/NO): NO